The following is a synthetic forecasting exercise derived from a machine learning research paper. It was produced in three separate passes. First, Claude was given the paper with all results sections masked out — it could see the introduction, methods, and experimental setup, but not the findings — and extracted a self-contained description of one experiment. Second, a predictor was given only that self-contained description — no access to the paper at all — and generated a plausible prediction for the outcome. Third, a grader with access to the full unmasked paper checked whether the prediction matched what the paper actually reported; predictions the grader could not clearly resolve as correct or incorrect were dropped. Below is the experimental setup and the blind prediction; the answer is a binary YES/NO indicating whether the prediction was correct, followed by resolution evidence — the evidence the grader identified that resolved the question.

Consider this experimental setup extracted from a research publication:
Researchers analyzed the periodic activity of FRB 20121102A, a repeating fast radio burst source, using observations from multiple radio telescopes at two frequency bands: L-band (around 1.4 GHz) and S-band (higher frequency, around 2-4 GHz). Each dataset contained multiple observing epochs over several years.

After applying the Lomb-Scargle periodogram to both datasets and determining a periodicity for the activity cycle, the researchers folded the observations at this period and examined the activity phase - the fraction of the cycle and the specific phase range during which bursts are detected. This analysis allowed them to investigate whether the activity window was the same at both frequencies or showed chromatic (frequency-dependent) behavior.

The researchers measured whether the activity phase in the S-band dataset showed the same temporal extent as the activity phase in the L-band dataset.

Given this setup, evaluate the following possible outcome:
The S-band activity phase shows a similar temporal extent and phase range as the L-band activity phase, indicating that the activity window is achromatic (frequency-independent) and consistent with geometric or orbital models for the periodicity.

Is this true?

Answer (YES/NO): NO